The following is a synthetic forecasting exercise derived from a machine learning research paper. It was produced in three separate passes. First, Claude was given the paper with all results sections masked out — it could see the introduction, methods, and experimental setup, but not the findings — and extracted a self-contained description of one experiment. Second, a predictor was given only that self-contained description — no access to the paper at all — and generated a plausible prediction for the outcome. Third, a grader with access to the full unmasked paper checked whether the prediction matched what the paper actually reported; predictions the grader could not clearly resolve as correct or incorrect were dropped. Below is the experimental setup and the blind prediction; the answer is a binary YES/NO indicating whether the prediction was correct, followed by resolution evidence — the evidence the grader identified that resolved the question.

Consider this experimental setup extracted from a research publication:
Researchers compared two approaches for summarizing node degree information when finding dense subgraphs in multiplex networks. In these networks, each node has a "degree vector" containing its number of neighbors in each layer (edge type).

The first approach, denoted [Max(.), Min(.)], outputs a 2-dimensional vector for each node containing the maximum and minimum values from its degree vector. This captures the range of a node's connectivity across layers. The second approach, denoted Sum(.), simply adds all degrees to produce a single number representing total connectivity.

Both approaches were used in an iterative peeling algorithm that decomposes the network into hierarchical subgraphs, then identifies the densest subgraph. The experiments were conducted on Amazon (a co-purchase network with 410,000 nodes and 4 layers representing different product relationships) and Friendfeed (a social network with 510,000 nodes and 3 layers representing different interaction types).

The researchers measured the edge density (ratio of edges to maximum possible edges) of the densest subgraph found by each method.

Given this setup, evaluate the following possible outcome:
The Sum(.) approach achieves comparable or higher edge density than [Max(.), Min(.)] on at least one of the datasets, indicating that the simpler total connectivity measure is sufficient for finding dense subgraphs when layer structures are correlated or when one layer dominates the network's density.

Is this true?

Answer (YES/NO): YES